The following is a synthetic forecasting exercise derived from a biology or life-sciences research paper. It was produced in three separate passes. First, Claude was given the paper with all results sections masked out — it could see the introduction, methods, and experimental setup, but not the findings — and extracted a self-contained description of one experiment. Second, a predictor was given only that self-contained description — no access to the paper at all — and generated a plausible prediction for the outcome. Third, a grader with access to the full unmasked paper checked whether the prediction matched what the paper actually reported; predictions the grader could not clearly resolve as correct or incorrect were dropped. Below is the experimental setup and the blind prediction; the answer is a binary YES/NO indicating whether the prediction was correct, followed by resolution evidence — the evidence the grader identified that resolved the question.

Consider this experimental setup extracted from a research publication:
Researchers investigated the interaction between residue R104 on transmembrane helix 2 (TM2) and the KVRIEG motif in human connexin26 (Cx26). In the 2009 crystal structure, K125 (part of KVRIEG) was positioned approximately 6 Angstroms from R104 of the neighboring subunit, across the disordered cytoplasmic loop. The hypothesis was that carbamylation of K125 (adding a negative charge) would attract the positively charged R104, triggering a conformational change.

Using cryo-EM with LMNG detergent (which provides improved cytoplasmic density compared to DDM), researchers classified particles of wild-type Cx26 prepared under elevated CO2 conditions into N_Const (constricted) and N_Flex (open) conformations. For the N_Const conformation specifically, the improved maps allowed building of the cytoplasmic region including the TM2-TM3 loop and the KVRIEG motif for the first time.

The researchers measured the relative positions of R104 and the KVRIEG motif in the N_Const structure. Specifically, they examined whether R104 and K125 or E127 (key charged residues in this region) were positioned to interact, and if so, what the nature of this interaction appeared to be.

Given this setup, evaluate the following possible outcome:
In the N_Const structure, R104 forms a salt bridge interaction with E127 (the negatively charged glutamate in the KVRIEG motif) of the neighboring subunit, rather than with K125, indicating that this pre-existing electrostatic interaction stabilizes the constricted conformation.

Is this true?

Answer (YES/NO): NO